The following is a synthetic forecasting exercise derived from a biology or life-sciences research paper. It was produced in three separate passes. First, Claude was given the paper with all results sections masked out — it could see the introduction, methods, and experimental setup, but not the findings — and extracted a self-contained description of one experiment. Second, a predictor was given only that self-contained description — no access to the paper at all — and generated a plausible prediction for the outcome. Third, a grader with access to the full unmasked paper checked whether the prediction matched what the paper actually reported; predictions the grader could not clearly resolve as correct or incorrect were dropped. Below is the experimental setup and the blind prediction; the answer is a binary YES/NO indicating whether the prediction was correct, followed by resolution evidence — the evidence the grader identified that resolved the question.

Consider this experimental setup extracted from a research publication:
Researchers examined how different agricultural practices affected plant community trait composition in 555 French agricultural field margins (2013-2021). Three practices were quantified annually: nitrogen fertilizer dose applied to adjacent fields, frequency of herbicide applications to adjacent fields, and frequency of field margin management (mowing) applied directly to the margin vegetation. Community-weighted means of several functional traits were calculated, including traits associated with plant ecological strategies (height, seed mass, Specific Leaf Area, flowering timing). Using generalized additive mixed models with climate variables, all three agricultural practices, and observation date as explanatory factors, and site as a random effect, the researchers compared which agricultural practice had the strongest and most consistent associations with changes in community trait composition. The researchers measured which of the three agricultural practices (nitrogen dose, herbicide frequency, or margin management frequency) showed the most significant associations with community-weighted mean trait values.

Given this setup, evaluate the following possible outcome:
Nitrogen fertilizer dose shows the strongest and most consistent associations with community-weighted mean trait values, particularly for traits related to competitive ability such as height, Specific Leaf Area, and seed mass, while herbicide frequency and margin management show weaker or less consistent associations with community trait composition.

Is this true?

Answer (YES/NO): NO